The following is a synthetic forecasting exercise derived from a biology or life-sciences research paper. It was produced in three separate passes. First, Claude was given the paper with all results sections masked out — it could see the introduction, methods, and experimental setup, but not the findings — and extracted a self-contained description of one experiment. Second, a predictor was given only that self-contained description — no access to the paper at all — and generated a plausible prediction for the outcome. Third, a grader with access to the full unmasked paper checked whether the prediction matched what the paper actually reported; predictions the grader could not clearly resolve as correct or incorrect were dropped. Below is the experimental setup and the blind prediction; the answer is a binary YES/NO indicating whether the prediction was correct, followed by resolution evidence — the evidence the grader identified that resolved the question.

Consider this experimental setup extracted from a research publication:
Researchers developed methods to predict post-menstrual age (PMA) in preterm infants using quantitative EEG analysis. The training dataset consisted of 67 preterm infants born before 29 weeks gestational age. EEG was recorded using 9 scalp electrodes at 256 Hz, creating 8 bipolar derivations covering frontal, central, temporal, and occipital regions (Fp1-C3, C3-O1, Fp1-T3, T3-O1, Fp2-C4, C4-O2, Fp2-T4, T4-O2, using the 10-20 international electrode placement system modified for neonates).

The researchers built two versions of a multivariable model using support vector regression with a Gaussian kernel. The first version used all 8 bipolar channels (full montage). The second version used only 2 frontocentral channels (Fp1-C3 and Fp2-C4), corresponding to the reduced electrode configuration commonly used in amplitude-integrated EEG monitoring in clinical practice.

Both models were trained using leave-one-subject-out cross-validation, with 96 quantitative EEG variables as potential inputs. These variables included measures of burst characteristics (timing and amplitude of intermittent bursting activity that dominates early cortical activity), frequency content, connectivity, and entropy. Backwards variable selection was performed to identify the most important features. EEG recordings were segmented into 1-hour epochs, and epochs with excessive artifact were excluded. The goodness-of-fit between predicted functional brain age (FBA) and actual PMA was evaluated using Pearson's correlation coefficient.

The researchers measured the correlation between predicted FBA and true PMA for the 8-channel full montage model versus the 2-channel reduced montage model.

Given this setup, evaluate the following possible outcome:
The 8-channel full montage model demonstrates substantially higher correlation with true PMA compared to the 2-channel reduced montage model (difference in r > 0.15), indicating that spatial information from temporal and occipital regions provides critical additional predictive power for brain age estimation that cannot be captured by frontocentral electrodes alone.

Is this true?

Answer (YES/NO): NO